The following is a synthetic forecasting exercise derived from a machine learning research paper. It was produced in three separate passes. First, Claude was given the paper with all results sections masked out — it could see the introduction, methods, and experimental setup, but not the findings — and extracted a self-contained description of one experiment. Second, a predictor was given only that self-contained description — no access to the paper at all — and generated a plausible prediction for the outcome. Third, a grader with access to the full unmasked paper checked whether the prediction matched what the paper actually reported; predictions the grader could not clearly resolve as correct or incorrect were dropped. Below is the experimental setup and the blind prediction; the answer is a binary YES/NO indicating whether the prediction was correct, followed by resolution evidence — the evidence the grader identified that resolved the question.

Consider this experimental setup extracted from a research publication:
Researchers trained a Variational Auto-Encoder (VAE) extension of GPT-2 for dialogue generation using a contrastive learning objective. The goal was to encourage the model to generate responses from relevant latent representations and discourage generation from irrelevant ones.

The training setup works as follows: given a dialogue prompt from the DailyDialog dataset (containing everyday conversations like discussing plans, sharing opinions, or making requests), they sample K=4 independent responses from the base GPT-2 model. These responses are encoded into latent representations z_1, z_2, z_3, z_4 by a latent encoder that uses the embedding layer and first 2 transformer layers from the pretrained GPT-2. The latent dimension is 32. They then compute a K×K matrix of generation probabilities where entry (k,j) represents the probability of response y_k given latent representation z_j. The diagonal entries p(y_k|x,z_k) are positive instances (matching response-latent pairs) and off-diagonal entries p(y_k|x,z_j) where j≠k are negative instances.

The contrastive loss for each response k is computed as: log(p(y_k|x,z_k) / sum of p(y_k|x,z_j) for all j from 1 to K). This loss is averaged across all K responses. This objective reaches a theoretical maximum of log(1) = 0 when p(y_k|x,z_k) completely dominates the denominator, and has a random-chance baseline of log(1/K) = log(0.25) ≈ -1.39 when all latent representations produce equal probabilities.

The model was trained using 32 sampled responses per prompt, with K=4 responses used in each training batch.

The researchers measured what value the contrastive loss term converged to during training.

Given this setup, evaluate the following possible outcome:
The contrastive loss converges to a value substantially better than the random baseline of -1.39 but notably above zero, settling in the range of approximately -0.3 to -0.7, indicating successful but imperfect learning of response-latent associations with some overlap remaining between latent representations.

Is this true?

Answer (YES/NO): NO